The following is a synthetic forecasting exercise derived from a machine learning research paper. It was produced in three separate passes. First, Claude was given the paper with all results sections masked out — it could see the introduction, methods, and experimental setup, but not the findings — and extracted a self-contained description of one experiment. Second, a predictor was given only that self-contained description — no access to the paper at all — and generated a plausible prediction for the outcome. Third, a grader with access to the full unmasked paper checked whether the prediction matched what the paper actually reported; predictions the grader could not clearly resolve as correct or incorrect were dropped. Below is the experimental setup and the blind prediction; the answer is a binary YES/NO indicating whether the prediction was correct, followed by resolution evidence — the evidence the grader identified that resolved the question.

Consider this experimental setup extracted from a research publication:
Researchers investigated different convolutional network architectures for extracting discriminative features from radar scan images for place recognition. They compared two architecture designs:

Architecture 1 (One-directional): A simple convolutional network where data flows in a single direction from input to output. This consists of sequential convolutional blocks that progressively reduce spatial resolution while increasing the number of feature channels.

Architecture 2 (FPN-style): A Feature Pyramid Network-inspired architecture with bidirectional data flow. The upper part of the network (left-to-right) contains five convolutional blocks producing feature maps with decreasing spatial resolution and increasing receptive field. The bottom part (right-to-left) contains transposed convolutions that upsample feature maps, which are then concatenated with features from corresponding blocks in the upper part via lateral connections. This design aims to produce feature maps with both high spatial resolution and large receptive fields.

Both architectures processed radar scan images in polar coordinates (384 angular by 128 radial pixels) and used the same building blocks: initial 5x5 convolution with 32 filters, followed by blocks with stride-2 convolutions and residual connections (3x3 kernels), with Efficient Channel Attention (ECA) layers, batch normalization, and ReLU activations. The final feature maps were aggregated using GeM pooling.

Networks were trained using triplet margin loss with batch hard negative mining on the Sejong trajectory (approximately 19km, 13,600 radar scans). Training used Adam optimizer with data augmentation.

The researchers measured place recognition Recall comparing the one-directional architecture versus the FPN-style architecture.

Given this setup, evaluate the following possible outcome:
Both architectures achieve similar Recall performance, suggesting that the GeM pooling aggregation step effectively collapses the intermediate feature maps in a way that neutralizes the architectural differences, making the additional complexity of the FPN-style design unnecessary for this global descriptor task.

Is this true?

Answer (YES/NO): NO